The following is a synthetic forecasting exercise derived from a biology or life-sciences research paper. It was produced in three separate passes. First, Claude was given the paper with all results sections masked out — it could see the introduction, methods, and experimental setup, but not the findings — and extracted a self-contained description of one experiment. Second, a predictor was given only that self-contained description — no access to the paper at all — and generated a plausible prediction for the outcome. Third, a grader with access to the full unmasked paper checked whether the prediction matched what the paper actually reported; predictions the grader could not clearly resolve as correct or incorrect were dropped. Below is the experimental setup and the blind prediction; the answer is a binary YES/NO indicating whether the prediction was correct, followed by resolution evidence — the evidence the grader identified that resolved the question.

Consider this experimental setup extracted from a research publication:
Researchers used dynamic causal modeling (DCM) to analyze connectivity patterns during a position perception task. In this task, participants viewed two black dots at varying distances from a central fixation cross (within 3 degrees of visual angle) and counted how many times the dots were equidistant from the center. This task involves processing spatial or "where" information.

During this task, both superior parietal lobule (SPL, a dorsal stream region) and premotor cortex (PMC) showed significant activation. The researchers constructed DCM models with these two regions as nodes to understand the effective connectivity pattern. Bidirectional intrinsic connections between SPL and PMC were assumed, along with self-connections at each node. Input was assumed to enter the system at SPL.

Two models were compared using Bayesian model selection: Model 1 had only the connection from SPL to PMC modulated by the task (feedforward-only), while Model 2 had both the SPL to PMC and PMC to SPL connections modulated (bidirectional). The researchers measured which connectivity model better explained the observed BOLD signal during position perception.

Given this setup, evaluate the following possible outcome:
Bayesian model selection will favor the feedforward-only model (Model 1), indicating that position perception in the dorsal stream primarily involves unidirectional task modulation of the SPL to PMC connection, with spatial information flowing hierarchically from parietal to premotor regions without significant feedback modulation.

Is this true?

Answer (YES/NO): NO